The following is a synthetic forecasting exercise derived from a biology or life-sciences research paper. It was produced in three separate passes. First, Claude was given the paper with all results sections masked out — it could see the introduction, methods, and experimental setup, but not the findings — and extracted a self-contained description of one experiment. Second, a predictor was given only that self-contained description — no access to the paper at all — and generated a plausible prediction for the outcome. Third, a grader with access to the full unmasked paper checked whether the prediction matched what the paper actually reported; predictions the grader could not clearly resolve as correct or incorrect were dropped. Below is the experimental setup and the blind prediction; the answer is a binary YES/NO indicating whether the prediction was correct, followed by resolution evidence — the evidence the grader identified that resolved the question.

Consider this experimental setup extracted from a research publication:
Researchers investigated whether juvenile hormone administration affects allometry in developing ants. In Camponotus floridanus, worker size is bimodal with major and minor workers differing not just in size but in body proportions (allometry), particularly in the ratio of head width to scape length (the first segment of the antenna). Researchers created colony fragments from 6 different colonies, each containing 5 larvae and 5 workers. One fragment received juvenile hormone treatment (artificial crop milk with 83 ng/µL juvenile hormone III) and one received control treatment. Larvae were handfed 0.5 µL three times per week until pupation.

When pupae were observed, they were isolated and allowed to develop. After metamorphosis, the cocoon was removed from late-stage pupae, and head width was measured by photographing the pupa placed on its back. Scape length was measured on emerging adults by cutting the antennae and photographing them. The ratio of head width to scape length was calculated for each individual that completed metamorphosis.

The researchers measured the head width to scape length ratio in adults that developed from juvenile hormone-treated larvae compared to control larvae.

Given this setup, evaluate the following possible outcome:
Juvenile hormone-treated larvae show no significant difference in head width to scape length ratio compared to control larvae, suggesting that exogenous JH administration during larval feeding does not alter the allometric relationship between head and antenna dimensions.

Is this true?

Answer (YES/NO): YES